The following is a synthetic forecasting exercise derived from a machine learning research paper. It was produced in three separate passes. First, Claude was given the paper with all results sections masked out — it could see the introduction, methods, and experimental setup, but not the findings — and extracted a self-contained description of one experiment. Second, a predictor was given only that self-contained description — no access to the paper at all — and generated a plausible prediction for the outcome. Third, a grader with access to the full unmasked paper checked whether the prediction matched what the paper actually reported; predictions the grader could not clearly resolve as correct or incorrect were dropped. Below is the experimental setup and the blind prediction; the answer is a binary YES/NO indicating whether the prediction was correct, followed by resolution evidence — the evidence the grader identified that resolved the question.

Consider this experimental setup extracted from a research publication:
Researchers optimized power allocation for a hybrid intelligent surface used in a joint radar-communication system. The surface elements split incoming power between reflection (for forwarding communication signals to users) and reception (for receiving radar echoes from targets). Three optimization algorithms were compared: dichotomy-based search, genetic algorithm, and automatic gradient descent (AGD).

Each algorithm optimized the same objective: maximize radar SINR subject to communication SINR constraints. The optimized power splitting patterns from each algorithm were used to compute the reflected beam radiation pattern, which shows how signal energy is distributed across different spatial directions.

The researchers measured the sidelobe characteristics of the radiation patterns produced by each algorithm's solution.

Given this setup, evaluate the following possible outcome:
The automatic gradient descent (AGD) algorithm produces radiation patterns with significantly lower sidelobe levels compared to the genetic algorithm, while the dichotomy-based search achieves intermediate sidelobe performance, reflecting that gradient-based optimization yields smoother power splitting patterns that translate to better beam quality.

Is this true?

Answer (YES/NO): NO